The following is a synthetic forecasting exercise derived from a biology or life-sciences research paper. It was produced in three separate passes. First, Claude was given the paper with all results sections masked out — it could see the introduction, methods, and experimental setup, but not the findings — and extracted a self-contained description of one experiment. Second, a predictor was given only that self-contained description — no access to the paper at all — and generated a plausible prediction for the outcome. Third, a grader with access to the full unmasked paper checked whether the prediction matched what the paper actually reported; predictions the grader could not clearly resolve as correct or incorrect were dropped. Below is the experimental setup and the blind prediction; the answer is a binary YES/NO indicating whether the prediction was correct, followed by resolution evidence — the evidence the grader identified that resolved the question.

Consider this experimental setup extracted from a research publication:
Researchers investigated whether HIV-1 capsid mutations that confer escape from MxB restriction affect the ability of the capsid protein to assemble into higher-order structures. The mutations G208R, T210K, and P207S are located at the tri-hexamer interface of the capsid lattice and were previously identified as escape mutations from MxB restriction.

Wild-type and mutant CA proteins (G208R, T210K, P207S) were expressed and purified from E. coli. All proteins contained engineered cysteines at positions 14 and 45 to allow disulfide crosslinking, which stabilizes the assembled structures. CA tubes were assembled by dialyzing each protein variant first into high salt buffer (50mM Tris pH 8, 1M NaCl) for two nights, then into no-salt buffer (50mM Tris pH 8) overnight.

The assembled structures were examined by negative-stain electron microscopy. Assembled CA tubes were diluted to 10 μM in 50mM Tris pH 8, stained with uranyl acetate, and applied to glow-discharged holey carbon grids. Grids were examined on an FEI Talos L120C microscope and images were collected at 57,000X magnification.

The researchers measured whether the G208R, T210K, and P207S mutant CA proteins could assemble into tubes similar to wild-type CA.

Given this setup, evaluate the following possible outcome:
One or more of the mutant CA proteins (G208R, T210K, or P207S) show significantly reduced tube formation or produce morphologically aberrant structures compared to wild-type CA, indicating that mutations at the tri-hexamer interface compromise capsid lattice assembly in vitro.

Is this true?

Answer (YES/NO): NO